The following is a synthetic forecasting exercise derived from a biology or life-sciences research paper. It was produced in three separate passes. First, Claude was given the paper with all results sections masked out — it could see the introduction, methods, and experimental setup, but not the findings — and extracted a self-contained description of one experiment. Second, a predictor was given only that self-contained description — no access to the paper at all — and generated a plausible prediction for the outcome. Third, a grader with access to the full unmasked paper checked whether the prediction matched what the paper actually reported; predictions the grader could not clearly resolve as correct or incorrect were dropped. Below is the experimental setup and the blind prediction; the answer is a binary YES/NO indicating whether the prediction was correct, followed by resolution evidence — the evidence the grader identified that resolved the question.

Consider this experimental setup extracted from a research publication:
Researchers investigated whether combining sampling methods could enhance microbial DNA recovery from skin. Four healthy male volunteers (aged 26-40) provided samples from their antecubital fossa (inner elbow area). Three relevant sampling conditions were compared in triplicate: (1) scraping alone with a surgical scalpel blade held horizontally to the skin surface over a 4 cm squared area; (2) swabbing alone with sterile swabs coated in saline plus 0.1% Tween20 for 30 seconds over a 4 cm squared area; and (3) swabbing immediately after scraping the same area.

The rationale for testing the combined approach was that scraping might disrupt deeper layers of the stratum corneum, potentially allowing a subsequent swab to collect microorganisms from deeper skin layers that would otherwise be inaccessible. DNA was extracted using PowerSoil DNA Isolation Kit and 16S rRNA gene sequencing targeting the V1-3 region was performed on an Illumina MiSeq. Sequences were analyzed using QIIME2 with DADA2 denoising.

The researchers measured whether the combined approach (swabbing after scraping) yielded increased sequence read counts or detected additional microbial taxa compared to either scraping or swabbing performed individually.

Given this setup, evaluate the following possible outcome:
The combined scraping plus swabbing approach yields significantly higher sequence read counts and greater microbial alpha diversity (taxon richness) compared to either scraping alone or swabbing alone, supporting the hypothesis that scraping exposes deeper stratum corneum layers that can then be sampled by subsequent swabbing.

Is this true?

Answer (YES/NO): NO